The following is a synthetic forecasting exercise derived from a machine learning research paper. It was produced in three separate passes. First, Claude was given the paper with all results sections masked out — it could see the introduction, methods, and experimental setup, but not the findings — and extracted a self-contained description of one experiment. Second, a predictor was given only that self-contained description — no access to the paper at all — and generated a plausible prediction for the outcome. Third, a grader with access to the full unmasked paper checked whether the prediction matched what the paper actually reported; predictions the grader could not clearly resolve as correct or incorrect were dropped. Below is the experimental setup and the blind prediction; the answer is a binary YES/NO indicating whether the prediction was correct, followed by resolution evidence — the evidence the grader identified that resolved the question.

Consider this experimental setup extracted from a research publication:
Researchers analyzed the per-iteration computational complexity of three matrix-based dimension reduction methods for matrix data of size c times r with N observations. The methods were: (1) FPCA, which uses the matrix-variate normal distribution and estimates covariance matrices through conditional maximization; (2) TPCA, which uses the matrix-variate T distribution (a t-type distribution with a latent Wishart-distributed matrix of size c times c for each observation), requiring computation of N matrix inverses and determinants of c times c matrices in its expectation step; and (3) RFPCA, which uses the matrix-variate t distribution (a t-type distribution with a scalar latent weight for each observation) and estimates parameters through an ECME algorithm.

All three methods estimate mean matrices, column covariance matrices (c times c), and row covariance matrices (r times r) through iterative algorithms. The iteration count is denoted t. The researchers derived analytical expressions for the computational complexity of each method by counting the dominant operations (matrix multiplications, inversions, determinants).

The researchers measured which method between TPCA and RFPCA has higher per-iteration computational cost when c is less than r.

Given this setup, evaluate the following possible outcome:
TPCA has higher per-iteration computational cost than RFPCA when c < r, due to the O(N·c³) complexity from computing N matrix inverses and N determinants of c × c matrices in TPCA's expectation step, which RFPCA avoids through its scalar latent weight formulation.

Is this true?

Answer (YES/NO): YES